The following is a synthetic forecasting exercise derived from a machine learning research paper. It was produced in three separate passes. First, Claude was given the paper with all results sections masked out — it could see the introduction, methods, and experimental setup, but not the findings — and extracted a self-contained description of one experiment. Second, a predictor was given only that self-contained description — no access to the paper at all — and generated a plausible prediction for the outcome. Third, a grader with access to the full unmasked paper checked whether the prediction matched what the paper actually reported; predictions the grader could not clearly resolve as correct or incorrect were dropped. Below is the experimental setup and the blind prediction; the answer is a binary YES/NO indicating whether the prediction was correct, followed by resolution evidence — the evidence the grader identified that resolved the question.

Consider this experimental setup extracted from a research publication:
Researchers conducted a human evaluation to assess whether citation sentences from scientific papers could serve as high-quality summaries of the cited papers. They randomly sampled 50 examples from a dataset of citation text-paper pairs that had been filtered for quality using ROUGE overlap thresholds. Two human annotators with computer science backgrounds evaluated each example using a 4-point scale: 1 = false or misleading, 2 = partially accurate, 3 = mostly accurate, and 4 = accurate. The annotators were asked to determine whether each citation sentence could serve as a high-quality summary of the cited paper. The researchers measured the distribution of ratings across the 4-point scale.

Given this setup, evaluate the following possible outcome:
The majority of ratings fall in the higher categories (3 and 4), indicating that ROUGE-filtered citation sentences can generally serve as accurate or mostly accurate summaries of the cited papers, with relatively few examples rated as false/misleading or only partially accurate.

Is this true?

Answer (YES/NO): YES